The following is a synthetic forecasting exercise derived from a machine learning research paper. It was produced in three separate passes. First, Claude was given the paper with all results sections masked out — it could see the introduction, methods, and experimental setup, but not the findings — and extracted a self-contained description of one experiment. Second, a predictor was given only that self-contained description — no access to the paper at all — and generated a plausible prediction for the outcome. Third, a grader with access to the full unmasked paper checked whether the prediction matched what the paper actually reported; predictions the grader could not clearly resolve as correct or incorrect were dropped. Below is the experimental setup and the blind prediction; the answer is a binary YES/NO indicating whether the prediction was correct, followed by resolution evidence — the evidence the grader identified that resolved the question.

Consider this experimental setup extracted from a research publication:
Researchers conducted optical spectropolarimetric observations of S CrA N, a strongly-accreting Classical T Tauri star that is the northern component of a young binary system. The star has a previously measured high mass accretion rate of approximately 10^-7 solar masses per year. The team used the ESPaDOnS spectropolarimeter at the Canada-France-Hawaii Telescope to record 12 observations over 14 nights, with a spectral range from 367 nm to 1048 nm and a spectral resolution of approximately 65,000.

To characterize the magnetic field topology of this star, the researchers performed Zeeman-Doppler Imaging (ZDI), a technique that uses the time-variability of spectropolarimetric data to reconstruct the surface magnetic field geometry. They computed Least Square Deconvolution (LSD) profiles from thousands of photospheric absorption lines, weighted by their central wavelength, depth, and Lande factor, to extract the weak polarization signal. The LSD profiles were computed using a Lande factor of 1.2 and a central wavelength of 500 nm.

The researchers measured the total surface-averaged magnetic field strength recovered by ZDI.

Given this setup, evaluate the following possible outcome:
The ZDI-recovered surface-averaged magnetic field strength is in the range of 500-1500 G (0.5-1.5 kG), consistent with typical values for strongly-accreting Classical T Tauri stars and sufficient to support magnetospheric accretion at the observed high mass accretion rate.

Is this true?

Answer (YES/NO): YES